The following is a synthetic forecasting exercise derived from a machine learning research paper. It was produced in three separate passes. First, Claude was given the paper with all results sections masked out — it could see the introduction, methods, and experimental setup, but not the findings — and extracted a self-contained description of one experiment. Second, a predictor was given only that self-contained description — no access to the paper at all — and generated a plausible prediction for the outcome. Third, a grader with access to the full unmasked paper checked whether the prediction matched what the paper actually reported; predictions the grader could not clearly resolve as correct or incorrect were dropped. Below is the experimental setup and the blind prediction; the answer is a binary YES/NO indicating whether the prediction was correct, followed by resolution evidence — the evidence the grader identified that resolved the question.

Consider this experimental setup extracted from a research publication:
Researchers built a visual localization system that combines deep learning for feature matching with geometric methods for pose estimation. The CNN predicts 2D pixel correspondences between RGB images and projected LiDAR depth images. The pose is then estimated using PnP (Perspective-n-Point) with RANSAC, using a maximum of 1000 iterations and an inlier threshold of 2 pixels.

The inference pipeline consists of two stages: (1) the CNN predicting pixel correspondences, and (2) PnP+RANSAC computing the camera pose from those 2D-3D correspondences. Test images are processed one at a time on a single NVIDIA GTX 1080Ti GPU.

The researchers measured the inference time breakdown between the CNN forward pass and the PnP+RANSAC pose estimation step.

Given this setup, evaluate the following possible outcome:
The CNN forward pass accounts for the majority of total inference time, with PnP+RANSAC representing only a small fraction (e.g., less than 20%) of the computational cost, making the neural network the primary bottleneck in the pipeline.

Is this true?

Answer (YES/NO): NO